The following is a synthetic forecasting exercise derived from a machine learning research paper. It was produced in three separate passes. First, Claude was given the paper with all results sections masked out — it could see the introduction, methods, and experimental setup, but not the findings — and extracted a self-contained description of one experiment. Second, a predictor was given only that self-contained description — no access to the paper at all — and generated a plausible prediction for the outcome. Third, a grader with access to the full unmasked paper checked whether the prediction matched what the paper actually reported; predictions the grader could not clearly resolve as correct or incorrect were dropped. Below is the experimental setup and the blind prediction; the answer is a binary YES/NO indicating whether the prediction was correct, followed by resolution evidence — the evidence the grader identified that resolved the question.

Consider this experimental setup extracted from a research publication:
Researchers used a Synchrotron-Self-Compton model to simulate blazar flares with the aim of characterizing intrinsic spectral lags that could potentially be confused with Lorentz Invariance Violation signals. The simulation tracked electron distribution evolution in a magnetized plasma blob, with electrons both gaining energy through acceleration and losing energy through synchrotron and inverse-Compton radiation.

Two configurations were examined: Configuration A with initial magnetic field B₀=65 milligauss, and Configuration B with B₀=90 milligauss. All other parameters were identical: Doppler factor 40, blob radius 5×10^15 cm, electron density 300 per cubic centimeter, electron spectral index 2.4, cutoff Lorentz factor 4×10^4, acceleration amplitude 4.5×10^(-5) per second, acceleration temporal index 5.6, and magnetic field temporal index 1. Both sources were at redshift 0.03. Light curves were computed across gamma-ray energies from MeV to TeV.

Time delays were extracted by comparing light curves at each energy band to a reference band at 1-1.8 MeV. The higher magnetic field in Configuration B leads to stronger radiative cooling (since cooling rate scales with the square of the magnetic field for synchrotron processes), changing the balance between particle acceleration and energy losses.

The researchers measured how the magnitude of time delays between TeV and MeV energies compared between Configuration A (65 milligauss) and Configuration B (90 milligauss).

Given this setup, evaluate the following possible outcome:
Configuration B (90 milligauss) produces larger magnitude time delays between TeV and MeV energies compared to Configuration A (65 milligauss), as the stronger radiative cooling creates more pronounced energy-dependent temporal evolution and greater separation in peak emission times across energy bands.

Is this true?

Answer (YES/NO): NO